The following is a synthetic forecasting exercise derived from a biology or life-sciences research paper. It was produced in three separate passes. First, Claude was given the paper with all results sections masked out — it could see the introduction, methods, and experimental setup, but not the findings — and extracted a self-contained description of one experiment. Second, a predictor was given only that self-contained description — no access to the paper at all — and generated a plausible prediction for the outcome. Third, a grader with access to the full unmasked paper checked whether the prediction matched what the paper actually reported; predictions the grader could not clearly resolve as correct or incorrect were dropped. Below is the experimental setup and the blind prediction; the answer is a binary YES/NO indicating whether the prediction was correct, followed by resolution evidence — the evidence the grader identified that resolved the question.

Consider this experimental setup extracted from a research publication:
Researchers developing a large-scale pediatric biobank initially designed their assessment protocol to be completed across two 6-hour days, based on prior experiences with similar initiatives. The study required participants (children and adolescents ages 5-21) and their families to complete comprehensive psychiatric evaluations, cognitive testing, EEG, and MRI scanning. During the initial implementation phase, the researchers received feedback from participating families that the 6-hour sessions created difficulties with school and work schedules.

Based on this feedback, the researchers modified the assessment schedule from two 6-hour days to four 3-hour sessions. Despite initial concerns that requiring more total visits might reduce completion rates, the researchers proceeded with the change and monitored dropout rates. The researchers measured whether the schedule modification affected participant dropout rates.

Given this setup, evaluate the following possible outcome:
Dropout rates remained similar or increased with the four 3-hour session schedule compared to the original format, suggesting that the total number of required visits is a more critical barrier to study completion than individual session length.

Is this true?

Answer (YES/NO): NO